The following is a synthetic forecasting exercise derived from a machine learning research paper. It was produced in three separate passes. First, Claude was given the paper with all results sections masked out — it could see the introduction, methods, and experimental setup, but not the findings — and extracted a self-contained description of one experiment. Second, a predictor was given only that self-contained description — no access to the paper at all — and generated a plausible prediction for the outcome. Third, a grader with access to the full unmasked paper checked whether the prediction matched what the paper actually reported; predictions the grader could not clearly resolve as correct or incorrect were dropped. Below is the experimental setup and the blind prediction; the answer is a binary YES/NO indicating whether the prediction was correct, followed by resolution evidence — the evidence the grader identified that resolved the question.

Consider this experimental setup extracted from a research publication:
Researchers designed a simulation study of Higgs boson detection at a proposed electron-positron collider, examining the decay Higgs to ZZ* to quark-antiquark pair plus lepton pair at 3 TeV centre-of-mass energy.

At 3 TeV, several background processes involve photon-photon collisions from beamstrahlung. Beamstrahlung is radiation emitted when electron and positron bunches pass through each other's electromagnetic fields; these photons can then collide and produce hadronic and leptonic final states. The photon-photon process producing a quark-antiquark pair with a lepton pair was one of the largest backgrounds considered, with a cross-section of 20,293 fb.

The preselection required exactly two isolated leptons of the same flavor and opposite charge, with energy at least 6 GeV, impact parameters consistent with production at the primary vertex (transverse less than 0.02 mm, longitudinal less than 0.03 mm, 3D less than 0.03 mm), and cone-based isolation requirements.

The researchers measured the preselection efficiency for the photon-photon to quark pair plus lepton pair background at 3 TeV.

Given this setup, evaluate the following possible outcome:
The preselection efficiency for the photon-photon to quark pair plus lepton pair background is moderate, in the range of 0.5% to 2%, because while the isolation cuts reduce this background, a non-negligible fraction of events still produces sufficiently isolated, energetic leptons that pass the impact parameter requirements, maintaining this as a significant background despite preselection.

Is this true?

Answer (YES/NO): YES